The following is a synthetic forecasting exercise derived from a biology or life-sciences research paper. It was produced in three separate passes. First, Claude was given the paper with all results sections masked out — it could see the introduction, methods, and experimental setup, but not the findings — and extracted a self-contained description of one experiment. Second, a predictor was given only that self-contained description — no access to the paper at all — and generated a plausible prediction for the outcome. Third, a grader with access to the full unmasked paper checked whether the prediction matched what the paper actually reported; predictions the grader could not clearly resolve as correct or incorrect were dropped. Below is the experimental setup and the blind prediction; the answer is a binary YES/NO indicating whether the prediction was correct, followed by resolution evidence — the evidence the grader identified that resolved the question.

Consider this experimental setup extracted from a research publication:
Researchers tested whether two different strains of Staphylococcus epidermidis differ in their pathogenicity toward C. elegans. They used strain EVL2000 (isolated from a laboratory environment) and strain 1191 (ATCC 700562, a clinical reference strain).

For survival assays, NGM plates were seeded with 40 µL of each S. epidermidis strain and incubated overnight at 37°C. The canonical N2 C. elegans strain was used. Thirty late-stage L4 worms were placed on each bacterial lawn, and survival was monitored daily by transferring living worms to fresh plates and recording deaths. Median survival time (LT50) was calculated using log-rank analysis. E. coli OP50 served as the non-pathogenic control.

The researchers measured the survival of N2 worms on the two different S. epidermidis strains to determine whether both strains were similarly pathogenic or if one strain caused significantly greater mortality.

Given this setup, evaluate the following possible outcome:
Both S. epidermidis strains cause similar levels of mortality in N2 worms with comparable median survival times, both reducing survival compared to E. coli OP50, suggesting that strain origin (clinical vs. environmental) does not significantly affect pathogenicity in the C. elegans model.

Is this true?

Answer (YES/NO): NO